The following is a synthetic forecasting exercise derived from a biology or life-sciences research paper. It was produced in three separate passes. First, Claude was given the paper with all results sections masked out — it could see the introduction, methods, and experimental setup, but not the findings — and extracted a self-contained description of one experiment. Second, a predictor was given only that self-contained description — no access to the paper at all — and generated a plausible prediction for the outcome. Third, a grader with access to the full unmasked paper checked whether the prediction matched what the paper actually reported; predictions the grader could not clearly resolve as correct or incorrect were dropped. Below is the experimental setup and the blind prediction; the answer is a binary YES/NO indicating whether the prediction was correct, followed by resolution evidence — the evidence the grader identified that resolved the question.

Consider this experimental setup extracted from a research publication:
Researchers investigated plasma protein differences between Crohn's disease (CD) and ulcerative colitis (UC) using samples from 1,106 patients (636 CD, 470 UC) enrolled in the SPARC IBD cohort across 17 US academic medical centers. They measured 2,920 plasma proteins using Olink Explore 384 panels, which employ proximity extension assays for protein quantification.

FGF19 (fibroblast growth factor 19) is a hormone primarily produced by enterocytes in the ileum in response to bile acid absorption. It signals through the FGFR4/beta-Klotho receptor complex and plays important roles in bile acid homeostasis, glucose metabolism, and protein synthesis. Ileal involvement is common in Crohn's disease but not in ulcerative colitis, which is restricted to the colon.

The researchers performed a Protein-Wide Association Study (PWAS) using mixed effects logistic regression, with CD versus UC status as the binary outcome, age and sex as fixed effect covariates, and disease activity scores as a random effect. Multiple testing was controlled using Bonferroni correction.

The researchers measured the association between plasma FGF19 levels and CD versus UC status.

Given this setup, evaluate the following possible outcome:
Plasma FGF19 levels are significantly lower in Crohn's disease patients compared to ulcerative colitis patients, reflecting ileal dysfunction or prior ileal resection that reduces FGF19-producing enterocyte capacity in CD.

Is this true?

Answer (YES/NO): YES